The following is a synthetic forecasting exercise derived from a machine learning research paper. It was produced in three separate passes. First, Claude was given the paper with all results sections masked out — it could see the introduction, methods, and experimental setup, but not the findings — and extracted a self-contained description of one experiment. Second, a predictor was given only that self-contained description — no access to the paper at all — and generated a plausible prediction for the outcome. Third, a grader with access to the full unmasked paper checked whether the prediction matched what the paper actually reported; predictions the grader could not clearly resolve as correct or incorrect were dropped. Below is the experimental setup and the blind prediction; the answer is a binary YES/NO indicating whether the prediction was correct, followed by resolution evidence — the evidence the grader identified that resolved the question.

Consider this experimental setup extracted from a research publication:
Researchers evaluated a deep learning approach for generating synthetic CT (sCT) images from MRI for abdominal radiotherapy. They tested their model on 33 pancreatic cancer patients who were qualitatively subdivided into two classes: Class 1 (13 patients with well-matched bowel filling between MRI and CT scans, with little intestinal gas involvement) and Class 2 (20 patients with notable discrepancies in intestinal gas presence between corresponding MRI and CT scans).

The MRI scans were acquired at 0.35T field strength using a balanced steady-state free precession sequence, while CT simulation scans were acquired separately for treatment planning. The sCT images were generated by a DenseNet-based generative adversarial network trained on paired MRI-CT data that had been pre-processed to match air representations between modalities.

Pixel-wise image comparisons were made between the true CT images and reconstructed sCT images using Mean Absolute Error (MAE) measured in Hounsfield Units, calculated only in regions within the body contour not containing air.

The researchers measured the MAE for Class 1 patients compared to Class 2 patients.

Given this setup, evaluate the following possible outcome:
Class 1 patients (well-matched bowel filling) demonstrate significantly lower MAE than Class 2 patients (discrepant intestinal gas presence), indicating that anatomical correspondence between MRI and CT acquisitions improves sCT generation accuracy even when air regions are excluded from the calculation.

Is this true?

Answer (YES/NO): YES